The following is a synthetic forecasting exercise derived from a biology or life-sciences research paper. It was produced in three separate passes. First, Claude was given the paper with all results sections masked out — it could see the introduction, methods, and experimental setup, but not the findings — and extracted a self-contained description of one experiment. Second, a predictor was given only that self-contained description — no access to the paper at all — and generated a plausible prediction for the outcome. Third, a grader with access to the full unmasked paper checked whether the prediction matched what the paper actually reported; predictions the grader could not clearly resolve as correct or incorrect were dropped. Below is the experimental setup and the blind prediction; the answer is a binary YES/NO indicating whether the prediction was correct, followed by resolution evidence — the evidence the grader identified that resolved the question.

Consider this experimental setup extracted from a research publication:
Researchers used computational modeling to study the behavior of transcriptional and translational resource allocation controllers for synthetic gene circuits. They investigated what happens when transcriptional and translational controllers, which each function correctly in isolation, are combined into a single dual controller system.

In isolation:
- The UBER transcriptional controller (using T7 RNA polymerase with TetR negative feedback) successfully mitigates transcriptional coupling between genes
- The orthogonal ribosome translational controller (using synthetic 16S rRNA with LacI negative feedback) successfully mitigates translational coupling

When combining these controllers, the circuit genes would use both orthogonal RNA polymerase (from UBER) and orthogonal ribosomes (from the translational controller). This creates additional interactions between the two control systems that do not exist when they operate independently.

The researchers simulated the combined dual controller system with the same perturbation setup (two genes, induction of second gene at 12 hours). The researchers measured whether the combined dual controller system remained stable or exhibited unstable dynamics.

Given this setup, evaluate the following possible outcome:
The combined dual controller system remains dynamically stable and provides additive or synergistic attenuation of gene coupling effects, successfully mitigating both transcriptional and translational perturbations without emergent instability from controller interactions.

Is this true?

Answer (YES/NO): NO